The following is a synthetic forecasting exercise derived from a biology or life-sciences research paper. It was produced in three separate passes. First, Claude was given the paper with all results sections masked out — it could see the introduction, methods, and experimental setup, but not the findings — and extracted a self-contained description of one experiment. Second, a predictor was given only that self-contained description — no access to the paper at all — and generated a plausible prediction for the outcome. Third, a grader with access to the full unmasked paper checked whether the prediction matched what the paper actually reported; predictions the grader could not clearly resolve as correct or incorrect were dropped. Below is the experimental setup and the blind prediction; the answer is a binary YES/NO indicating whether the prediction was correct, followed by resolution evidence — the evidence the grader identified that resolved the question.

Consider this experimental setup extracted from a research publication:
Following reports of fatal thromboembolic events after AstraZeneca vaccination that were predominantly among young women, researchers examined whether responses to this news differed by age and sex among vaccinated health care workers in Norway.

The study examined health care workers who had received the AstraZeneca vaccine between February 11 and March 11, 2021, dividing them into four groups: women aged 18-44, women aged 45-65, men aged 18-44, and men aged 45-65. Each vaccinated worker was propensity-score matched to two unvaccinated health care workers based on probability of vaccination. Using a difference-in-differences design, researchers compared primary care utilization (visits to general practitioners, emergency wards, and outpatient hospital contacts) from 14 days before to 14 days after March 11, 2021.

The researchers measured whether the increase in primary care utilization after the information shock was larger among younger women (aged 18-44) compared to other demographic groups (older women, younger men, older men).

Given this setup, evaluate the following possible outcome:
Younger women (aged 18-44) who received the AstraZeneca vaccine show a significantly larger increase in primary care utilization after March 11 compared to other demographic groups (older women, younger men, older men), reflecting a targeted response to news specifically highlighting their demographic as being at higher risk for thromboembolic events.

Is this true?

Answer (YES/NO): YES